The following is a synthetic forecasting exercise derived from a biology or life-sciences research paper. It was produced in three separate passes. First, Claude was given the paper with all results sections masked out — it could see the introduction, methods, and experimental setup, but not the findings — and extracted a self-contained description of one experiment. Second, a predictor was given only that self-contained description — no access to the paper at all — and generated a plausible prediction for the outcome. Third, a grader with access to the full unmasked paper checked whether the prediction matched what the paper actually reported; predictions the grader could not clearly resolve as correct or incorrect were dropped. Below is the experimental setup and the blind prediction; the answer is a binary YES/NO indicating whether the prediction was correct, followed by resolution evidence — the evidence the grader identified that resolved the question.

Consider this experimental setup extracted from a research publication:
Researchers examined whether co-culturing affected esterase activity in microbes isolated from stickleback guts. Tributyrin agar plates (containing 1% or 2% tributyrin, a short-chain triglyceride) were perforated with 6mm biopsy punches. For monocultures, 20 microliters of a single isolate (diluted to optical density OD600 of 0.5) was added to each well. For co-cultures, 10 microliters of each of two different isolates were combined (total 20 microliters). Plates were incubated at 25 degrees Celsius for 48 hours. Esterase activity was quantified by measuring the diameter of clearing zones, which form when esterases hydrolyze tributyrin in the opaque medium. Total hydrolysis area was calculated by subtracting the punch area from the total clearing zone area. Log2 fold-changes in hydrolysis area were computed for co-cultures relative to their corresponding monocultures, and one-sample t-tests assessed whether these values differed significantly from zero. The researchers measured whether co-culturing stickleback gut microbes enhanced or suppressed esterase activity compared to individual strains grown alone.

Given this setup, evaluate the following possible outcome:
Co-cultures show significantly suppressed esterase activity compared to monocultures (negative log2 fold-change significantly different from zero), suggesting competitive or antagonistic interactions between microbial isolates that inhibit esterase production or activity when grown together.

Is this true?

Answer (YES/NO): NO